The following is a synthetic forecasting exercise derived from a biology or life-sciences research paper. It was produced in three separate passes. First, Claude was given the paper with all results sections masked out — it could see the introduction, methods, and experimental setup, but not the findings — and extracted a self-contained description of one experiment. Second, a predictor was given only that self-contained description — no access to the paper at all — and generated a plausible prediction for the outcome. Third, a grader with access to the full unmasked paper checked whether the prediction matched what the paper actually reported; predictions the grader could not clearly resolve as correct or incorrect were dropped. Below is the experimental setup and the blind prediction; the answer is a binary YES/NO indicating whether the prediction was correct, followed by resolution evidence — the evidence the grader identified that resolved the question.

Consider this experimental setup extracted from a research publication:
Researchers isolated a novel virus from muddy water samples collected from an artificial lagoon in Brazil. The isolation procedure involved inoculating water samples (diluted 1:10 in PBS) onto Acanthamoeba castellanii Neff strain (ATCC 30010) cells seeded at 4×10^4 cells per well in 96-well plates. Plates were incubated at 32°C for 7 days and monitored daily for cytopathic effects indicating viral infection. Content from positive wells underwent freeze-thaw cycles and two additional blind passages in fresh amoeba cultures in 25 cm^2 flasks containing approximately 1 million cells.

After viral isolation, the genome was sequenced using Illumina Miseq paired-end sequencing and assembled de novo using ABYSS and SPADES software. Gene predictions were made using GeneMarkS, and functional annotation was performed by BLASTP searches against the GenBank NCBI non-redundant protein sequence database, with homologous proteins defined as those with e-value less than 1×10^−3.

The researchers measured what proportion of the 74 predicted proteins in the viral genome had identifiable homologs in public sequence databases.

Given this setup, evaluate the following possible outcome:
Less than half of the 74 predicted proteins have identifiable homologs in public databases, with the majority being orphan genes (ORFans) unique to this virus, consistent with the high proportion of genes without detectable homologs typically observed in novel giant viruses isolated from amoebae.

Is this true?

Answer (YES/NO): NO